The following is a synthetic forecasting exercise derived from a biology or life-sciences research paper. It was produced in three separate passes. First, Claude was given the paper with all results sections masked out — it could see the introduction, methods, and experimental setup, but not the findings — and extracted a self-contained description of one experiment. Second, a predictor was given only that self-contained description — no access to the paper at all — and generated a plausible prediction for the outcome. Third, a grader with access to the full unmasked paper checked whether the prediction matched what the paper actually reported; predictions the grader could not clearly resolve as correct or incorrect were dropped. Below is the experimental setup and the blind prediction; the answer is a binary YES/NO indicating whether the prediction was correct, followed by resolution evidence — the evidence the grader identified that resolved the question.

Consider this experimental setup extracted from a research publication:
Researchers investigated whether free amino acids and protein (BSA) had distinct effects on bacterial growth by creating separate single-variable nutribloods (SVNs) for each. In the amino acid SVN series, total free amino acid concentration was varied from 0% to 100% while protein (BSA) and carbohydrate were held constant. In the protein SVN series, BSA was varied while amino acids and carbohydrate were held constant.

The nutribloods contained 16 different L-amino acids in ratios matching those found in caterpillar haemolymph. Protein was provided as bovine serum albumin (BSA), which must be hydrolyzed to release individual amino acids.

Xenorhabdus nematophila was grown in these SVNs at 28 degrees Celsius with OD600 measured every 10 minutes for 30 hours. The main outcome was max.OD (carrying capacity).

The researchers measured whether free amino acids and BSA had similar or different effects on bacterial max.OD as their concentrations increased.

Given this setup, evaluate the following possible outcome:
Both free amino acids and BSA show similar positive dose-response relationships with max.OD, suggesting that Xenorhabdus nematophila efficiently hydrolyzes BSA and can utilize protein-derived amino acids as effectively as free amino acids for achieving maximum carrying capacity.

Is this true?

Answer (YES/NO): NO